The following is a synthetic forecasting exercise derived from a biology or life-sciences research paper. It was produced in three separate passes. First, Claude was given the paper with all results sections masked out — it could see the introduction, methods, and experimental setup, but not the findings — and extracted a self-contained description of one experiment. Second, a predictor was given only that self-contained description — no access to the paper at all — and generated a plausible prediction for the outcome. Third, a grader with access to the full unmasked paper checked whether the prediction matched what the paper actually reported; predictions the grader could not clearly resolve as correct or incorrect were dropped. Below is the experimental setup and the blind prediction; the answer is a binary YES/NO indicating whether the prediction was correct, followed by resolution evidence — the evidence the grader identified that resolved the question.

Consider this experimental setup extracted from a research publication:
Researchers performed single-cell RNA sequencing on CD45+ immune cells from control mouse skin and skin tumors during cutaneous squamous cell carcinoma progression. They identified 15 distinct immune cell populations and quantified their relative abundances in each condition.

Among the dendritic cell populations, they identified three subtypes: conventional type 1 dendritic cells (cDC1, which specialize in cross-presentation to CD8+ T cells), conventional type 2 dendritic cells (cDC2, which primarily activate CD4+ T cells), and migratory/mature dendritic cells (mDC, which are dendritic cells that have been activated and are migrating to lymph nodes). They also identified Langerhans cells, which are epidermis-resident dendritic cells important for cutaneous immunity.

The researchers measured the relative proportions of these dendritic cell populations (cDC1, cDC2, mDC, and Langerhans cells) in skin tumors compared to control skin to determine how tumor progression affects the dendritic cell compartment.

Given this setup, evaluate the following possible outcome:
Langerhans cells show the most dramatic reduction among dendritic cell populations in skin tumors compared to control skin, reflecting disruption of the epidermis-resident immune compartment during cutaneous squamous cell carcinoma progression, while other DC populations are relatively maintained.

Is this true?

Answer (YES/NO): NO